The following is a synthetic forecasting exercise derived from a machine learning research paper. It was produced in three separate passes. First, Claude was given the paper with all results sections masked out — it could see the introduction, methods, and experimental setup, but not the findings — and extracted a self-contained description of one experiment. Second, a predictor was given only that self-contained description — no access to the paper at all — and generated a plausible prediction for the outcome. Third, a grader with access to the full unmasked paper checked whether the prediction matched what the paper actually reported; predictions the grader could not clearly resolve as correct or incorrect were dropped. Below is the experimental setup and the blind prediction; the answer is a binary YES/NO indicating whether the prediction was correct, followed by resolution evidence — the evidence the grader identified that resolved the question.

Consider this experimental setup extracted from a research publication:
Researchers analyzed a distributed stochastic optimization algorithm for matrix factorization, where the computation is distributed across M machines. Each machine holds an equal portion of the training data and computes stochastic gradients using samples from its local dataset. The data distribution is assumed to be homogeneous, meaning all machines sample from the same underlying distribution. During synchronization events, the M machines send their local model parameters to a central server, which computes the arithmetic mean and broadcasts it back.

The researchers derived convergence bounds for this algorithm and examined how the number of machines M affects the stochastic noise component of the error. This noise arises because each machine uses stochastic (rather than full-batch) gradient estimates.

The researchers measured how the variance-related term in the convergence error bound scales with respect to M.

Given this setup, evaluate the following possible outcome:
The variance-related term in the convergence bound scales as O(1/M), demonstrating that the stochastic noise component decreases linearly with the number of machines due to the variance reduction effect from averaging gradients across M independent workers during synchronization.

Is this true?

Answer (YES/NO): YES